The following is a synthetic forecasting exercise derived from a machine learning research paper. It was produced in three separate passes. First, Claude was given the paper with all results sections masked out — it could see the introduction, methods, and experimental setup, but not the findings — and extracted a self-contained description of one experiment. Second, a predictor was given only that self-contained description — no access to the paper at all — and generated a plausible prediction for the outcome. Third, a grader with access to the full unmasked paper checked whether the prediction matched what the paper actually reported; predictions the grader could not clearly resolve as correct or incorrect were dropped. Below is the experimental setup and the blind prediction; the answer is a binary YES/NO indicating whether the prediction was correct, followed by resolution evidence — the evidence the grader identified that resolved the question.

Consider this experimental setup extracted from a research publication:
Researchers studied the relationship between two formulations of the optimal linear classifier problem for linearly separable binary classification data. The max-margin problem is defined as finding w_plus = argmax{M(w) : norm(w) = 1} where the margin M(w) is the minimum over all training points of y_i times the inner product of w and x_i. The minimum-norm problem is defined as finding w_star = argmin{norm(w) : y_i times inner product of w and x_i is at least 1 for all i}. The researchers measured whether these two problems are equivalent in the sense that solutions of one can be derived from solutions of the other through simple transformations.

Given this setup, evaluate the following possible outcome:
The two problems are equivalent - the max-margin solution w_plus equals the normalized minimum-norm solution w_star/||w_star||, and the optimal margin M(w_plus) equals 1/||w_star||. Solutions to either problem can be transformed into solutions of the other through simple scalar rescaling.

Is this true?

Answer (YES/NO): YES